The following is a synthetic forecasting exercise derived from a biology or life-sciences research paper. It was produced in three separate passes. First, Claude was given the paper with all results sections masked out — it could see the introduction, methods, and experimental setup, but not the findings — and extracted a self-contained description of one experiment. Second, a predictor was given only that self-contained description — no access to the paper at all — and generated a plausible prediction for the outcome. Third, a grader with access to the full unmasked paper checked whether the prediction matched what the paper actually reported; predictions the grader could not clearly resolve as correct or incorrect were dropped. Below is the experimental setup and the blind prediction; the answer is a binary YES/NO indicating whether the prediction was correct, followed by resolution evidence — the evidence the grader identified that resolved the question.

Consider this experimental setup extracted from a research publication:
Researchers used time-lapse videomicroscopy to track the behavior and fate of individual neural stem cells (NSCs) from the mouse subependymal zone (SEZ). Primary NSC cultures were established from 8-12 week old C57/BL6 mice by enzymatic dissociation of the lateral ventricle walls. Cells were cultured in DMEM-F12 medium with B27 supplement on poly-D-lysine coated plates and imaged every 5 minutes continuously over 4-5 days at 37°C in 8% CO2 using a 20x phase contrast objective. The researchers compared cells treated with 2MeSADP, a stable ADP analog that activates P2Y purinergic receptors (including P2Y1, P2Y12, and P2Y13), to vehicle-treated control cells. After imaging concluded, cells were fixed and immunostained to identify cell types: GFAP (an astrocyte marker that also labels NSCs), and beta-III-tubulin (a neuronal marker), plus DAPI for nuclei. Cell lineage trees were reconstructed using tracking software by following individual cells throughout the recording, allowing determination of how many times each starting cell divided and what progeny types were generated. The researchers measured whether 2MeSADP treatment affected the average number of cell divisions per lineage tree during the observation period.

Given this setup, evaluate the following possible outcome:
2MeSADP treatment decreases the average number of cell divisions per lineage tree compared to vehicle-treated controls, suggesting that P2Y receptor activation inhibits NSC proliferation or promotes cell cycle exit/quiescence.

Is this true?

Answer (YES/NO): NO